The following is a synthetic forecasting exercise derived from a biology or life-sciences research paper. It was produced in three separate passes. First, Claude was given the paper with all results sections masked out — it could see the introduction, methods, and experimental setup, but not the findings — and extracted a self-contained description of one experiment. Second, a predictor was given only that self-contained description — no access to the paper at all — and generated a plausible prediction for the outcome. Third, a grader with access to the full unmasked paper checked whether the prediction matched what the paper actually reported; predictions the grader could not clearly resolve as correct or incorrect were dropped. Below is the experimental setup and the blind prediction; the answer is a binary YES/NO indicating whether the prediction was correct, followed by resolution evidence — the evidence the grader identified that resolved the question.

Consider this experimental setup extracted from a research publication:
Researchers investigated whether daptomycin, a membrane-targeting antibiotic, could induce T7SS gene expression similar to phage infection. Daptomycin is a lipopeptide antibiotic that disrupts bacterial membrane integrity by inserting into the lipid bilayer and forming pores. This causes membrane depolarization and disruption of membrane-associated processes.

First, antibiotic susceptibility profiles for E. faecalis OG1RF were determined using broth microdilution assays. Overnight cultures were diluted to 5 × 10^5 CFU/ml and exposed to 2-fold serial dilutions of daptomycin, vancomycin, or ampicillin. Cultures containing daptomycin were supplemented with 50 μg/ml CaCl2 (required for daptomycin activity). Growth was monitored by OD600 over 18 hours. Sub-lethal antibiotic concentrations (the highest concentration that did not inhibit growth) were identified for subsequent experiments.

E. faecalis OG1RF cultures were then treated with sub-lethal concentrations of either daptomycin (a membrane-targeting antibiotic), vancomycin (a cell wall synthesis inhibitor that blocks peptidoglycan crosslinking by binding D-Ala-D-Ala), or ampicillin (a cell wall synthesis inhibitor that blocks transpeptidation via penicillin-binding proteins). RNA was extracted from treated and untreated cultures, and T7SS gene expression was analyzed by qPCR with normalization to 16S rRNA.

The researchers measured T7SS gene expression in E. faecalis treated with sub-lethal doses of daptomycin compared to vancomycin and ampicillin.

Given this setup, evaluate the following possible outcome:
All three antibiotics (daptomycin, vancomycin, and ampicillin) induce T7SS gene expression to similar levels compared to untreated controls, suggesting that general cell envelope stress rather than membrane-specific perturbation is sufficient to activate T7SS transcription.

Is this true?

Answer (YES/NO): NO